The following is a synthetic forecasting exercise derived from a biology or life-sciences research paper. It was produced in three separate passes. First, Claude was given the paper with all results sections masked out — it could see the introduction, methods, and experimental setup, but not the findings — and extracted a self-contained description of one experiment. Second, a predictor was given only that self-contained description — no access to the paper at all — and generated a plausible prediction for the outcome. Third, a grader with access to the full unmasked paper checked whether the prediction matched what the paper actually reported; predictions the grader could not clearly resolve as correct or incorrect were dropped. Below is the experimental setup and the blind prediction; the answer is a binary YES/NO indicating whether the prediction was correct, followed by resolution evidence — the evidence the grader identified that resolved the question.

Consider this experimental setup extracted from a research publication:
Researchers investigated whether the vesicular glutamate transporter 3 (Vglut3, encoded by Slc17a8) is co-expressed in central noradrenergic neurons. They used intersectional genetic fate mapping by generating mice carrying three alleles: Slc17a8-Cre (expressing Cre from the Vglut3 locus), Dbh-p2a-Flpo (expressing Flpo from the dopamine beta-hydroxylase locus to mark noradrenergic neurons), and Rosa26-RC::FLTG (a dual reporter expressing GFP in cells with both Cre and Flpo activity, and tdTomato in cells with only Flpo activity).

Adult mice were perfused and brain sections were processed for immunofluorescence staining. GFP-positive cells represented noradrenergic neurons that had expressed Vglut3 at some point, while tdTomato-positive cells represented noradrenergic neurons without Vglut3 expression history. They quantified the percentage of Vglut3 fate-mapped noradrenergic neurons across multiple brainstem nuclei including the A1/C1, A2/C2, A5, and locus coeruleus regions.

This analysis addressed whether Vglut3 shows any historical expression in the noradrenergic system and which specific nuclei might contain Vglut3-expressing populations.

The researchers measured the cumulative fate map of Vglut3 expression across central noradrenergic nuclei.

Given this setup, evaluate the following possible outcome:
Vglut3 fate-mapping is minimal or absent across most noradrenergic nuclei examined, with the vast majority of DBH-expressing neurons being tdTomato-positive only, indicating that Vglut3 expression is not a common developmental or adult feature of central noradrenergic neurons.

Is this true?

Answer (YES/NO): NO